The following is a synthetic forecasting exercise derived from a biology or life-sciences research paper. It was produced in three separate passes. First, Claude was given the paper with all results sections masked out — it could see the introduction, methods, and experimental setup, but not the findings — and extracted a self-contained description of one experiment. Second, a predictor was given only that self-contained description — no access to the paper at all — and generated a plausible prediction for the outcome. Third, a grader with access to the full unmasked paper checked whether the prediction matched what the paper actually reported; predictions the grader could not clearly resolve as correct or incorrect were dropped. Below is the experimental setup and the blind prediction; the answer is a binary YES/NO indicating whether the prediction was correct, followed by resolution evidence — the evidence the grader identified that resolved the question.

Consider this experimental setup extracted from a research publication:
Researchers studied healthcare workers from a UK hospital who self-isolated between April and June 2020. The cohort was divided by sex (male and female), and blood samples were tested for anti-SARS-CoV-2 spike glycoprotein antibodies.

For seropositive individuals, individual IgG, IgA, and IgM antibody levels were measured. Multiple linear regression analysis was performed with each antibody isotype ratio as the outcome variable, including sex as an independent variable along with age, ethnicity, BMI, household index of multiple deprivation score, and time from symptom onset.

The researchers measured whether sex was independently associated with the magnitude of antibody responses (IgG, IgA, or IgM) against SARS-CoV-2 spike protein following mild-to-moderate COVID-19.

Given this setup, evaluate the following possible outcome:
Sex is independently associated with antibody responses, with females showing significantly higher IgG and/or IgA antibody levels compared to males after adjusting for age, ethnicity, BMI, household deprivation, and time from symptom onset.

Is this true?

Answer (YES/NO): NO